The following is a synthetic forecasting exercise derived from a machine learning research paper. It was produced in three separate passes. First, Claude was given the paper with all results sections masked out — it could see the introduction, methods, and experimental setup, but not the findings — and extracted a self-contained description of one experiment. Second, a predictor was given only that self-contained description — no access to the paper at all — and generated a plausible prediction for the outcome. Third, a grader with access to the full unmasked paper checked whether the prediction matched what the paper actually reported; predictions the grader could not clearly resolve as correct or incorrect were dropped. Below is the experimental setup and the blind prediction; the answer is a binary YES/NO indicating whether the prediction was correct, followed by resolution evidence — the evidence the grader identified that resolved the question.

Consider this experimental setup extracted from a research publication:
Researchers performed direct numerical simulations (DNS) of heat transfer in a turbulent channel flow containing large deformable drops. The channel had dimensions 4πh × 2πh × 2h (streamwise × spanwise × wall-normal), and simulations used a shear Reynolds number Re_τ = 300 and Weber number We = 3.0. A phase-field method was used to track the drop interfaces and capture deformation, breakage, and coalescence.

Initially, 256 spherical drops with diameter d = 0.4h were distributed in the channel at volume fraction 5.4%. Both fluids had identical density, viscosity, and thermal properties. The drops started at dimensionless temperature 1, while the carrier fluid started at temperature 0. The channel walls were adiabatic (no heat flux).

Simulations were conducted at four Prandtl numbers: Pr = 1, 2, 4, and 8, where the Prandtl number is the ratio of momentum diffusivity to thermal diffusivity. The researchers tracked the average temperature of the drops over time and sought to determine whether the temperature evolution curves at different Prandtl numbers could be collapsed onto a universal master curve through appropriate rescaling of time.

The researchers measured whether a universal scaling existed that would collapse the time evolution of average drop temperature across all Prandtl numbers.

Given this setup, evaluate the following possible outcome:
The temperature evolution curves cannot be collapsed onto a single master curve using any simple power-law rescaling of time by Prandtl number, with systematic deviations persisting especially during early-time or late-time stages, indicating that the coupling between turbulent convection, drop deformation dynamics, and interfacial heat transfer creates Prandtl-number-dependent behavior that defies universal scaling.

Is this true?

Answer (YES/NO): NO